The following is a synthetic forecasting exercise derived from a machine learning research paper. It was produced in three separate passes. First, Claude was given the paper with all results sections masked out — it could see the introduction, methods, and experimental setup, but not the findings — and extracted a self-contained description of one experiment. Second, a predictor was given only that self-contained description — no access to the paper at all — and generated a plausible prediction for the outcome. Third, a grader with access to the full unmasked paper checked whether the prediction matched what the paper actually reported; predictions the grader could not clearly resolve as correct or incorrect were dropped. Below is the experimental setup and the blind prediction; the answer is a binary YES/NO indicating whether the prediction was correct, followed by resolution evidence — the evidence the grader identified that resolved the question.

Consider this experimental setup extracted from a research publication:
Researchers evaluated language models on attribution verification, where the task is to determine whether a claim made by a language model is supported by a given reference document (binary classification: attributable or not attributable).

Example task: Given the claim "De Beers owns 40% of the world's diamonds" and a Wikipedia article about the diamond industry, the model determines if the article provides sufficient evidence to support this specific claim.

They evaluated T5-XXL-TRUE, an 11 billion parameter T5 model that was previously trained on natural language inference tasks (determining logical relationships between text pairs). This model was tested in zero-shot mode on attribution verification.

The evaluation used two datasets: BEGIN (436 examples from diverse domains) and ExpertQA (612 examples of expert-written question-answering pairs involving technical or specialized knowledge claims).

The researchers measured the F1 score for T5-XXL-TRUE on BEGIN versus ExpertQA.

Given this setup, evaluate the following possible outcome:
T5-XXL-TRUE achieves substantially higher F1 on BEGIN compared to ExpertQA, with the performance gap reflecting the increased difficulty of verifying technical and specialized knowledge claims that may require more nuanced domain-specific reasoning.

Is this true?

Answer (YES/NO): YES